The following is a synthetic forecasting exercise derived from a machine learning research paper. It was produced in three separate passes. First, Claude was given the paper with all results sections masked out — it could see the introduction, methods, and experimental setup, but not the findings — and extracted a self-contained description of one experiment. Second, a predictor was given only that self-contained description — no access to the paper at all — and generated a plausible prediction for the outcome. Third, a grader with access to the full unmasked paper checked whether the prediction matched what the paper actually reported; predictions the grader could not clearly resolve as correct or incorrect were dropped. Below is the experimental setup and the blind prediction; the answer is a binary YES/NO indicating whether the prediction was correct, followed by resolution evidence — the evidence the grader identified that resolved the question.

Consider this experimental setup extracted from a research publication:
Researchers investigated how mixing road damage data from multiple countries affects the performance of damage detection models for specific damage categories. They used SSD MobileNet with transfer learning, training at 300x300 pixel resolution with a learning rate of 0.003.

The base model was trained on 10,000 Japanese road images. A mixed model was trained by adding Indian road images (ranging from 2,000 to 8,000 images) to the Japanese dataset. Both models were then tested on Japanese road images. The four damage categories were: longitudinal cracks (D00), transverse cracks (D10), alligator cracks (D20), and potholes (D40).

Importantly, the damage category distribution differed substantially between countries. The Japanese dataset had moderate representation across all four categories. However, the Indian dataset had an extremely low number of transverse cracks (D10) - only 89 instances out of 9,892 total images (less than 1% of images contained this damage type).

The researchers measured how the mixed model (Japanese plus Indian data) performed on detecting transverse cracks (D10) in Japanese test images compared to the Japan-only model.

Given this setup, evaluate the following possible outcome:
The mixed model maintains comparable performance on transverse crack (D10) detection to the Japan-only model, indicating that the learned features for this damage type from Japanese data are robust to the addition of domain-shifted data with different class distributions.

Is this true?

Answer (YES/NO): NO